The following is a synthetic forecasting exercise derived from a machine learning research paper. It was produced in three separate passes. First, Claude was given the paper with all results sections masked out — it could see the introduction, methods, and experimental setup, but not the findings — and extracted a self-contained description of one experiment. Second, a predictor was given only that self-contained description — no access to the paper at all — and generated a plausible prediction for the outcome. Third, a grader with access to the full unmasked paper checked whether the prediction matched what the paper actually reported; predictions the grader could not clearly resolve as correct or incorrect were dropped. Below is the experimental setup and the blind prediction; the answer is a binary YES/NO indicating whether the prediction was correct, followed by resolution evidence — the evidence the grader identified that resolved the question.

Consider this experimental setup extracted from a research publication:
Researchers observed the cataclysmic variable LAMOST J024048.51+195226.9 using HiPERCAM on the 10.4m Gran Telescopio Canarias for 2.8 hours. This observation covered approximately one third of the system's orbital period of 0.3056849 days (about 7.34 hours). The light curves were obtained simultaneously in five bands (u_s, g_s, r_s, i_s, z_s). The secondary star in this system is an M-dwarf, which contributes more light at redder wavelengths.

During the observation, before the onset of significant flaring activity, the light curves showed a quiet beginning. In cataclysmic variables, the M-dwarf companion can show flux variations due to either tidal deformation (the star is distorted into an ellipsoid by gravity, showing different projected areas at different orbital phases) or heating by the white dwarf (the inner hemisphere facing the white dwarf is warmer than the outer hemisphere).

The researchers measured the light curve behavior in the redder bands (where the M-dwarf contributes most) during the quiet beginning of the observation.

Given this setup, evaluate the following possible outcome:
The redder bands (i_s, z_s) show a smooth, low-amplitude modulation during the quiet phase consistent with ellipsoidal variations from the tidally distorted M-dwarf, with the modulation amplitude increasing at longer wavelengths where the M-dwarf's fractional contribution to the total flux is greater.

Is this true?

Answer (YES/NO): YES